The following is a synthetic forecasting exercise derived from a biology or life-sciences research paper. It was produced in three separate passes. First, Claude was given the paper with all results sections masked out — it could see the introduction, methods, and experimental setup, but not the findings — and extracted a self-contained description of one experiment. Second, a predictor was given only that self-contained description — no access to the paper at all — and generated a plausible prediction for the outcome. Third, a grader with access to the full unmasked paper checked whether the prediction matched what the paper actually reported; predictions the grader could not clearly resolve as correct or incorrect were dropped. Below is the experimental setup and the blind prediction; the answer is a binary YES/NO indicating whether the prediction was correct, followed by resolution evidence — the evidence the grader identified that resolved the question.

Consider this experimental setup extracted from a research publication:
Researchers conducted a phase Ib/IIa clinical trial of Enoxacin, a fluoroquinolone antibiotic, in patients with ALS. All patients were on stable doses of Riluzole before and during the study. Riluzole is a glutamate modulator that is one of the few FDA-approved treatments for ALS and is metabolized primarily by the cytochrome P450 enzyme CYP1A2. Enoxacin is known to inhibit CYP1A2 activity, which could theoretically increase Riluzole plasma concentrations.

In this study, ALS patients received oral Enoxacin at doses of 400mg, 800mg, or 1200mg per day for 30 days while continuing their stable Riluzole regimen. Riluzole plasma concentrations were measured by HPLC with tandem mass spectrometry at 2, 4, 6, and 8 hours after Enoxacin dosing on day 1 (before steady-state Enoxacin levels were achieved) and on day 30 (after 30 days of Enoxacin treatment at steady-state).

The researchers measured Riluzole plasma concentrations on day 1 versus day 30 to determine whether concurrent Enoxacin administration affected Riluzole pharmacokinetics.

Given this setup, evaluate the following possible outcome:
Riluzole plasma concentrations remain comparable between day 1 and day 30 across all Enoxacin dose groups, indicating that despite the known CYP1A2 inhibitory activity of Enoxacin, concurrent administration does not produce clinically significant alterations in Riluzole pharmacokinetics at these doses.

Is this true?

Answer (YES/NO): NO